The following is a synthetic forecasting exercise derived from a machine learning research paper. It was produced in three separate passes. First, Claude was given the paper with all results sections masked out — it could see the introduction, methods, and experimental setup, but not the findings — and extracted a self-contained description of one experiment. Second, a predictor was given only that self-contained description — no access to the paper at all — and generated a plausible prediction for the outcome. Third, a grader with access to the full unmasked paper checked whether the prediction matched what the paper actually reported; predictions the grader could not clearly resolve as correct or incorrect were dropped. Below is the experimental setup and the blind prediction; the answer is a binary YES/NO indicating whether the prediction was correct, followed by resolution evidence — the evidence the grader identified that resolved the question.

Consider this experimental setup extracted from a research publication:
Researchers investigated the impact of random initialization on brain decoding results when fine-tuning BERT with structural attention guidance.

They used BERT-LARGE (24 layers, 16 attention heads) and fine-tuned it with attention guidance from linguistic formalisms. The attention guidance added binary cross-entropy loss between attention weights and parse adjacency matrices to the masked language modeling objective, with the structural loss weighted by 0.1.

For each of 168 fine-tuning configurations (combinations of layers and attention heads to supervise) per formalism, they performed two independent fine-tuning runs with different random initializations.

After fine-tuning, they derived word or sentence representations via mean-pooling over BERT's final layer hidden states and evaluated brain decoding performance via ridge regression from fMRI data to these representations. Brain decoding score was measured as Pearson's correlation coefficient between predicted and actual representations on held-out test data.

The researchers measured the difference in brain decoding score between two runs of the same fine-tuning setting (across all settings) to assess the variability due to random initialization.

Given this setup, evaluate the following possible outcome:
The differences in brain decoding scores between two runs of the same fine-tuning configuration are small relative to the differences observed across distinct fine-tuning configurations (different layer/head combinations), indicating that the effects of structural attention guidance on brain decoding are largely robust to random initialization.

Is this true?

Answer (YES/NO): YES